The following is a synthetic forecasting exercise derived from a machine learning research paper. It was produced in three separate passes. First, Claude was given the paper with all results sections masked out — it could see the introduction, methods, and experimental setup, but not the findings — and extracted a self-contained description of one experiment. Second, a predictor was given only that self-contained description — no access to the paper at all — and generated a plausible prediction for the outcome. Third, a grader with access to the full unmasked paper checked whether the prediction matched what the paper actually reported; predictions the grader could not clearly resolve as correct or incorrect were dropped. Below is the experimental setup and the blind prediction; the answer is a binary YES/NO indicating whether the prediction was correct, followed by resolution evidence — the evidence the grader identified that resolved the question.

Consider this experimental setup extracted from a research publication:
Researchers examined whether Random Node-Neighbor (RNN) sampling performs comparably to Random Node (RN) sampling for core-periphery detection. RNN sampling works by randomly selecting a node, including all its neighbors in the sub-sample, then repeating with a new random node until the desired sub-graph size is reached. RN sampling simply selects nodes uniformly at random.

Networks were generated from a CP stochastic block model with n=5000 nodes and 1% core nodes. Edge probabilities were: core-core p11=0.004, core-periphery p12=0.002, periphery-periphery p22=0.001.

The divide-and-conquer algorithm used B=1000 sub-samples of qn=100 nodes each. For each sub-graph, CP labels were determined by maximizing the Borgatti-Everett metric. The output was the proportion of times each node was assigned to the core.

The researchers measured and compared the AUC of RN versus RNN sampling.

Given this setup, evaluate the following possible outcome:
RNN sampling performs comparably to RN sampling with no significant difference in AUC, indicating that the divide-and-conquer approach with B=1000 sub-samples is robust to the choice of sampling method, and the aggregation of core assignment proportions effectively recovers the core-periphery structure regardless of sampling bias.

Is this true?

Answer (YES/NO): NO